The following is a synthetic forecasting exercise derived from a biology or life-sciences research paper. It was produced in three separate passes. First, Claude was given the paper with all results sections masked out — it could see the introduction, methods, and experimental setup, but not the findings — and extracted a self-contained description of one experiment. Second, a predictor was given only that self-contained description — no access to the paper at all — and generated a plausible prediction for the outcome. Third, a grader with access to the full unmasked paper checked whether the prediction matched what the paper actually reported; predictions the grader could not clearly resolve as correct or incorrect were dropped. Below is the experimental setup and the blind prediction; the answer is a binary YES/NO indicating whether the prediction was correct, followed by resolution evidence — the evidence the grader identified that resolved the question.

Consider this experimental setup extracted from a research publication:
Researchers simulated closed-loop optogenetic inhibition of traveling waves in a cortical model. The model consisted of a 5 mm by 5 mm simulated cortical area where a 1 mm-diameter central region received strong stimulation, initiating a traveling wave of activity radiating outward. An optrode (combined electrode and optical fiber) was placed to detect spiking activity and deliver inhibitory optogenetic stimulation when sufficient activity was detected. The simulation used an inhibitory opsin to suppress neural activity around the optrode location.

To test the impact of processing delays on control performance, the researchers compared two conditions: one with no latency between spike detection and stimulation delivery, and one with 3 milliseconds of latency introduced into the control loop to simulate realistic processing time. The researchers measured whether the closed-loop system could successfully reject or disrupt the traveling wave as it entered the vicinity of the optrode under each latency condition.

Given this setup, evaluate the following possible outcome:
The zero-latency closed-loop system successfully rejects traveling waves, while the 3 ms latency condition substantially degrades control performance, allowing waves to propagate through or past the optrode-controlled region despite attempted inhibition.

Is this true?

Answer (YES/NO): YES